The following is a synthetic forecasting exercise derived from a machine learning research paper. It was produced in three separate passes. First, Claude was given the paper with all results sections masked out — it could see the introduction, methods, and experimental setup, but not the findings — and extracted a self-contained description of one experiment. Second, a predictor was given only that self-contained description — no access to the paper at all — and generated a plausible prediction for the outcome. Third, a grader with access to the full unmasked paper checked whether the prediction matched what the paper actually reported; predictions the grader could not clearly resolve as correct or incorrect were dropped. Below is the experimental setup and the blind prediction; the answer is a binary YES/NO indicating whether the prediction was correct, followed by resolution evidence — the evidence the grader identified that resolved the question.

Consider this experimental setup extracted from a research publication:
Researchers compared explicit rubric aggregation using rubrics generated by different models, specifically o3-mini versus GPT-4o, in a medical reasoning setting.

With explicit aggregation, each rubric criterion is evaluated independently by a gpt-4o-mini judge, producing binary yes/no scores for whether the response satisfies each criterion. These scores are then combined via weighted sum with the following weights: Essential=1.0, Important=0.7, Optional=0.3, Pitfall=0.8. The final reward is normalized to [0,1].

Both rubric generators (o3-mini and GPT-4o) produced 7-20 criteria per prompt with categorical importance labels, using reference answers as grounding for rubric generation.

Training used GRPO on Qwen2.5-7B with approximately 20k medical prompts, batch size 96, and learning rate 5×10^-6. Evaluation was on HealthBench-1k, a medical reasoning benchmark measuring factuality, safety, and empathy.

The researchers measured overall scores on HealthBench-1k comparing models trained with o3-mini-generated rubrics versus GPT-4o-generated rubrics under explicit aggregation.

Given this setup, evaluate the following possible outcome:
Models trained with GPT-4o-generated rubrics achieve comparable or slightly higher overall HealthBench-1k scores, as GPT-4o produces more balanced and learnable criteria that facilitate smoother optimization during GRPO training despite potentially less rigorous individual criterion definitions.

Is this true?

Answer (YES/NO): NO